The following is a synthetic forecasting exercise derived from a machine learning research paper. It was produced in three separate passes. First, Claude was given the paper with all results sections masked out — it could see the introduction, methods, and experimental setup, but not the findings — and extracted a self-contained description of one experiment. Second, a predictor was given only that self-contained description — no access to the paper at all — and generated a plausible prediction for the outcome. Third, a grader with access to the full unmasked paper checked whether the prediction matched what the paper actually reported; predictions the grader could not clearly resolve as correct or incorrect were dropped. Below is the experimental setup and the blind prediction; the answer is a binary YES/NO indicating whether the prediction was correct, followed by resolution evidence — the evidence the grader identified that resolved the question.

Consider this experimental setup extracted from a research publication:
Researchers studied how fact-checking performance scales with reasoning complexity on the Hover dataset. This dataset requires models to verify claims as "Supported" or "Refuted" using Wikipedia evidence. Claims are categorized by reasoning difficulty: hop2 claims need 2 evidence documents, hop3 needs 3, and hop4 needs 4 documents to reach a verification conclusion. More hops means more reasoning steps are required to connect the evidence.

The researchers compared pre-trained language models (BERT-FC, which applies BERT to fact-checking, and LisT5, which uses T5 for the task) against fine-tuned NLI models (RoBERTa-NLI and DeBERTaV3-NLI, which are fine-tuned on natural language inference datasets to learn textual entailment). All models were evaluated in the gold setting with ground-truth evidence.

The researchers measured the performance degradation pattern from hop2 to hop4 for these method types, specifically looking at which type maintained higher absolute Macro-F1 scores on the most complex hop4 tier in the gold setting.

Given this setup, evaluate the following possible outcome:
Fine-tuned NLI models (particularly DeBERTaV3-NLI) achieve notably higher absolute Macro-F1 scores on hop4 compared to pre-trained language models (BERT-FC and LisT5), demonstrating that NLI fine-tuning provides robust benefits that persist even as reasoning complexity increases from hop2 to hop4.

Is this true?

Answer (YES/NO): YES